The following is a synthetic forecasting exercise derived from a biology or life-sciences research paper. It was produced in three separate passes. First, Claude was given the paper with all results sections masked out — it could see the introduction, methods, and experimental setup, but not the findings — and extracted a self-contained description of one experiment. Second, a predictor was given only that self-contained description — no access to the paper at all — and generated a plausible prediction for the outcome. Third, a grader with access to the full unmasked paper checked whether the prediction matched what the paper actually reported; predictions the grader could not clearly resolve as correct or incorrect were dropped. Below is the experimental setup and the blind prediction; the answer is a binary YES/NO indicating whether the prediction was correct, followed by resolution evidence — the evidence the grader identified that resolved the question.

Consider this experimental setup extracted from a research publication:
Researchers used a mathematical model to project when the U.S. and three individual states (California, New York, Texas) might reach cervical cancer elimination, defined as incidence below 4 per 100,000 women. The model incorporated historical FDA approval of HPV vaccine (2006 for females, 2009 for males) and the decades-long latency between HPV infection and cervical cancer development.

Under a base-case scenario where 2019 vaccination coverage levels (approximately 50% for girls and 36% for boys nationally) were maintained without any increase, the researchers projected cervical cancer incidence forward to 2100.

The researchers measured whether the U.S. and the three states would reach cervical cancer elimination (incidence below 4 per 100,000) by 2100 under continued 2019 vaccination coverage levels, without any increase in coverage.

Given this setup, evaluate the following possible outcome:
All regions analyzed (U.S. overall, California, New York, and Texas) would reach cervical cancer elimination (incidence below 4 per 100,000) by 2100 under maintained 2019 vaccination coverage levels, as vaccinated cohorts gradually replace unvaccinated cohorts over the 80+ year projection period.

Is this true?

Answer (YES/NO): YES